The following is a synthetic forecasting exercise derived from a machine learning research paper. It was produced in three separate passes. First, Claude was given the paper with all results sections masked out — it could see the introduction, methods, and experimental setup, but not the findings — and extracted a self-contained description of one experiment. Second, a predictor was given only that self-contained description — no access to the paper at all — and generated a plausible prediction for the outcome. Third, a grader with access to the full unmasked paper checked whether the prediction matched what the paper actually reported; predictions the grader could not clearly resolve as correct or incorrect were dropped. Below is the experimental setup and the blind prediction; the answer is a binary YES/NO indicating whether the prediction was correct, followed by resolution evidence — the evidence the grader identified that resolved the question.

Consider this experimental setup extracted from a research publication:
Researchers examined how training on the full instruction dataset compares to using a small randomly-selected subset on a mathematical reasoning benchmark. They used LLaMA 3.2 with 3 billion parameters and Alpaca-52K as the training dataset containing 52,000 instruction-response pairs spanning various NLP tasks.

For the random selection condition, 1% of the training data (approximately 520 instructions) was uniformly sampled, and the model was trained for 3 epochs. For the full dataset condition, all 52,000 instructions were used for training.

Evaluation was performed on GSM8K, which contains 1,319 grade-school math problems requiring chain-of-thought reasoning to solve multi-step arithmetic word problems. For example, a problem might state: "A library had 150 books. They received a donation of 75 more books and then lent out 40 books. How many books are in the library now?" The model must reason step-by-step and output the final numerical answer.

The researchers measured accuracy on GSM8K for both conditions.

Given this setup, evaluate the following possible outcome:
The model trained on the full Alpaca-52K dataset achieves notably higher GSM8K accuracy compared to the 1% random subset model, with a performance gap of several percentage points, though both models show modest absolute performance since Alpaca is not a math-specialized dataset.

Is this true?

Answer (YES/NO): YES